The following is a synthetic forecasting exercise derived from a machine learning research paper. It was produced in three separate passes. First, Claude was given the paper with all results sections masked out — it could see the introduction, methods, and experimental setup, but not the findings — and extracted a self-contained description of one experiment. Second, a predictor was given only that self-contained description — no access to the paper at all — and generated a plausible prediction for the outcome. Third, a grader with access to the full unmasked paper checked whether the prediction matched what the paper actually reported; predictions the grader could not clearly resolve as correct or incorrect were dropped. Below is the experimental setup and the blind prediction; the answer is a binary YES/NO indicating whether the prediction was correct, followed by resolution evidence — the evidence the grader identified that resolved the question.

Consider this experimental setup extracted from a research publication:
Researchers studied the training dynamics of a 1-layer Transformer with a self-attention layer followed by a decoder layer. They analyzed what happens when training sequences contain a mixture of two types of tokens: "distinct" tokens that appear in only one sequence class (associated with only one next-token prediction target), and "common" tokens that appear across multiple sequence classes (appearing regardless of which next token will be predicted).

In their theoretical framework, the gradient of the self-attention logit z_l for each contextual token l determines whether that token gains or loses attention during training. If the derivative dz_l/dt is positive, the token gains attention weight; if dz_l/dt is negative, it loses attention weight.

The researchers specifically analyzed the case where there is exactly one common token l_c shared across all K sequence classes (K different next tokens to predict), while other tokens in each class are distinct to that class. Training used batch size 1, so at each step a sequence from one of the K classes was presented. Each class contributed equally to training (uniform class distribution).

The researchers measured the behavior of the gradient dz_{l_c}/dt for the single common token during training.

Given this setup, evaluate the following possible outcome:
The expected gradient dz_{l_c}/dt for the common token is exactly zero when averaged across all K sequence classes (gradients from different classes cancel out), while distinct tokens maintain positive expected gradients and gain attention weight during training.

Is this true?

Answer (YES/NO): NO